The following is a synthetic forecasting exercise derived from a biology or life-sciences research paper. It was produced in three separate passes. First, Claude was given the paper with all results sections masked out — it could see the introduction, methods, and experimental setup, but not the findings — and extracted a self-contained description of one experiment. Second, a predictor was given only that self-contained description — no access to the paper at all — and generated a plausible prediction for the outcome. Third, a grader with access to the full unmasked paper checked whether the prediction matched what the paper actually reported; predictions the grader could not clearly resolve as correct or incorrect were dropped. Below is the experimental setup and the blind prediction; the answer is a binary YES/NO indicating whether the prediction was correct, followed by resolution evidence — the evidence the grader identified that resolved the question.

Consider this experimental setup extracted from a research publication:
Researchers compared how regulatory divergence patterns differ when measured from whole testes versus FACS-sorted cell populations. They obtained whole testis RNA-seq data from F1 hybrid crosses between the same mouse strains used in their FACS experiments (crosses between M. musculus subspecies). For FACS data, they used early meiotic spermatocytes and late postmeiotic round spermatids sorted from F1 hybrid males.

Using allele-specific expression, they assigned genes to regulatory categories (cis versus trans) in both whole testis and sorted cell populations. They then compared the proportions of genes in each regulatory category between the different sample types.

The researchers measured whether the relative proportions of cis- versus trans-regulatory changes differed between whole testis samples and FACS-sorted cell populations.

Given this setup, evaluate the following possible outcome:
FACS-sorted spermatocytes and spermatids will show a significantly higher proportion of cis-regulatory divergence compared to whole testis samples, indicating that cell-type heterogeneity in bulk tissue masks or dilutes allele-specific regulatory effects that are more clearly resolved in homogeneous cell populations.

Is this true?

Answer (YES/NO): NO